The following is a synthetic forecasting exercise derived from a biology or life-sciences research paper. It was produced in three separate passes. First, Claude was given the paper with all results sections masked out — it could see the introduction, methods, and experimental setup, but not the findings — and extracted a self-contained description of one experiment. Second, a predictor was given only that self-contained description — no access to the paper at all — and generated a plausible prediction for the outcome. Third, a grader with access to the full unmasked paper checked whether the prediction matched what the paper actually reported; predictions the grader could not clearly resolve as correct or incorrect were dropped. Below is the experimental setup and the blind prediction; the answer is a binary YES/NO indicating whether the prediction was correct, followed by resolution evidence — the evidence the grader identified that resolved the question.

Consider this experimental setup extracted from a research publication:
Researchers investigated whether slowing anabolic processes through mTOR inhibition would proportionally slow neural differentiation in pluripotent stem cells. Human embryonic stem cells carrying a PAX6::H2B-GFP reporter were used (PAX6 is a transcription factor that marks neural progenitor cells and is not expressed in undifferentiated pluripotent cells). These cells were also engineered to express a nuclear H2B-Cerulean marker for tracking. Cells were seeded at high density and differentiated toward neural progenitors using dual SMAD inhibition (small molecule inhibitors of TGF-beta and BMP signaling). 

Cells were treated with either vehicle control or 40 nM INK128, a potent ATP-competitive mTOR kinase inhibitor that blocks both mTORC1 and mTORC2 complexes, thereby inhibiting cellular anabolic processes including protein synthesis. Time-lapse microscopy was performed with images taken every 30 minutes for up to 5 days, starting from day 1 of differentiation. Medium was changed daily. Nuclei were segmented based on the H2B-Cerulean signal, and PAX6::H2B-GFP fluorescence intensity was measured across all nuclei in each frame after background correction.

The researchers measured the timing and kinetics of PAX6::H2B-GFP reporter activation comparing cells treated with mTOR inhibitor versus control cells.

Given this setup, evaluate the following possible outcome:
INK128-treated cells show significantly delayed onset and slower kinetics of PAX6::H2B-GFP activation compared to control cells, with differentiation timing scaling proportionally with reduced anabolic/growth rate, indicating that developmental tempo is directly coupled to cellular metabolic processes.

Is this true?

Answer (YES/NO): NO